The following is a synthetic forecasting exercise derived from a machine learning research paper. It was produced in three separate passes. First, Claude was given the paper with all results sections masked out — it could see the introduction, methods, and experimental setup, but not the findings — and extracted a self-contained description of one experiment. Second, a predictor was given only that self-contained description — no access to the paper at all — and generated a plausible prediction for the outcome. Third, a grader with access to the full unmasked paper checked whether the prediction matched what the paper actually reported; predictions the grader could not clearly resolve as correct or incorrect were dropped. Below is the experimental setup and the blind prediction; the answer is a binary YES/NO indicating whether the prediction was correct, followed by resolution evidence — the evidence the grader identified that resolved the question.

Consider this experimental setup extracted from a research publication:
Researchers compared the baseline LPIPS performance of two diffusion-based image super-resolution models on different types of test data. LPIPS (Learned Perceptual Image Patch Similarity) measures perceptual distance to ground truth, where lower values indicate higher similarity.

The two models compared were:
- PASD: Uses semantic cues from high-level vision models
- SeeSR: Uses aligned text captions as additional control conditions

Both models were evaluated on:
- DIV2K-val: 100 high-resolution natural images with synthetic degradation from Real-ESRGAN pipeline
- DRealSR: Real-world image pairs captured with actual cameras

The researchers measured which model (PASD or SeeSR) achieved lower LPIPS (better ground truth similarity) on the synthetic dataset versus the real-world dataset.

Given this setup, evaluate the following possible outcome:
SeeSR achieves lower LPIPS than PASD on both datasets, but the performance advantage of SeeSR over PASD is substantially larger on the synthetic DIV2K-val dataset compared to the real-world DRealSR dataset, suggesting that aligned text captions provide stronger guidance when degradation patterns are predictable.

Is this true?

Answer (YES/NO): YES